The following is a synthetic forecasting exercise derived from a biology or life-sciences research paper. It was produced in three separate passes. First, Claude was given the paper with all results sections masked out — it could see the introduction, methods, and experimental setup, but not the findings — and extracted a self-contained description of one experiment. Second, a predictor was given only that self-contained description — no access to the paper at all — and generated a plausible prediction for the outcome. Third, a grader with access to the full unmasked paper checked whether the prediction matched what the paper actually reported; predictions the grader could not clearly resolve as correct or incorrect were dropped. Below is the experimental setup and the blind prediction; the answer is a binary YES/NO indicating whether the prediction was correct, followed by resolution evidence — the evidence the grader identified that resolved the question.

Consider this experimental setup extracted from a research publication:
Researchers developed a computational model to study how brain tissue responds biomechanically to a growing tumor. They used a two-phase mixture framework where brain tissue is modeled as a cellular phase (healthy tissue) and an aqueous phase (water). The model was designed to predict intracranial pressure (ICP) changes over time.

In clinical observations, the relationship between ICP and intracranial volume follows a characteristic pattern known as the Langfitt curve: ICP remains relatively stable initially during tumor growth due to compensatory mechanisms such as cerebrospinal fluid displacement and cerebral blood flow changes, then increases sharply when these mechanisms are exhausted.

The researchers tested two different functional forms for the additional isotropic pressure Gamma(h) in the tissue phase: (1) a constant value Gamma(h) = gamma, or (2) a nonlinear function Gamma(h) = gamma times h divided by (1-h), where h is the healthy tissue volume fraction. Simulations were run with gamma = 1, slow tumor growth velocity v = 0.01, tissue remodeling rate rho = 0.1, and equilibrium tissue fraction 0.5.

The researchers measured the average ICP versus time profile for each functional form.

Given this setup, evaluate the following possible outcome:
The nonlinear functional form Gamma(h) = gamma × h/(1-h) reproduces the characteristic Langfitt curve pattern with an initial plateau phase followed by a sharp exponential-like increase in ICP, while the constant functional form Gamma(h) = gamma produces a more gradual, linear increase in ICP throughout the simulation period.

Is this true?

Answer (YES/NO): YES